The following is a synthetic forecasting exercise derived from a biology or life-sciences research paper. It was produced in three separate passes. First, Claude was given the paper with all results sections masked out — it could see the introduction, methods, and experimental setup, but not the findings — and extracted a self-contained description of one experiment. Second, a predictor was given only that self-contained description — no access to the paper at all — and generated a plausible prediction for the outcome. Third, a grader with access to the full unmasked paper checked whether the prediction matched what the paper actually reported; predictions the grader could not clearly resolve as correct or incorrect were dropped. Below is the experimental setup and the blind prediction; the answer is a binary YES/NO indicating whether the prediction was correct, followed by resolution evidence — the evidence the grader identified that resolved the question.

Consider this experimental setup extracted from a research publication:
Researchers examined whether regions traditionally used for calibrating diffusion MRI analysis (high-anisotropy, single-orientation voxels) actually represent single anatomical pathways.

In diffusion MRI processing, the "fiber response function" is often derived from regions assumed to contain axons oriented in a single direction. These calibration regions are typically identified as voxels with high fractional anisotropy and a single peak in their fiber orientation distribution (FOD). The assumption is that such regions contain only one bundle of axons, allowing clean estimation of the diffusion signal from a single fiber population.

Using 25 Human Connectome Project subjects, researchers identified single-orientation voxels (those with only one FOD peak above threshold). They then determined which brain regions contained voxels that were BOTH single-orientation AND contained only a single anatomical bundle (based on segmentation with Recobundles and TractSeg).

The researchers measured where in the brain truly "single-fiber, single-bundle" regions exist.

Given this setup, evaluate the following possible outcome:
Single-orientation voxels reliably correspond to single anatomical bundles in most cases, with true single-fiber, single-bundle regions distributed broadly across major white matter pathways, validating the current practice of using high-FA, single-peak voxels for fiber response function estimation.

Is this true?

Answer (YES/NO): NO